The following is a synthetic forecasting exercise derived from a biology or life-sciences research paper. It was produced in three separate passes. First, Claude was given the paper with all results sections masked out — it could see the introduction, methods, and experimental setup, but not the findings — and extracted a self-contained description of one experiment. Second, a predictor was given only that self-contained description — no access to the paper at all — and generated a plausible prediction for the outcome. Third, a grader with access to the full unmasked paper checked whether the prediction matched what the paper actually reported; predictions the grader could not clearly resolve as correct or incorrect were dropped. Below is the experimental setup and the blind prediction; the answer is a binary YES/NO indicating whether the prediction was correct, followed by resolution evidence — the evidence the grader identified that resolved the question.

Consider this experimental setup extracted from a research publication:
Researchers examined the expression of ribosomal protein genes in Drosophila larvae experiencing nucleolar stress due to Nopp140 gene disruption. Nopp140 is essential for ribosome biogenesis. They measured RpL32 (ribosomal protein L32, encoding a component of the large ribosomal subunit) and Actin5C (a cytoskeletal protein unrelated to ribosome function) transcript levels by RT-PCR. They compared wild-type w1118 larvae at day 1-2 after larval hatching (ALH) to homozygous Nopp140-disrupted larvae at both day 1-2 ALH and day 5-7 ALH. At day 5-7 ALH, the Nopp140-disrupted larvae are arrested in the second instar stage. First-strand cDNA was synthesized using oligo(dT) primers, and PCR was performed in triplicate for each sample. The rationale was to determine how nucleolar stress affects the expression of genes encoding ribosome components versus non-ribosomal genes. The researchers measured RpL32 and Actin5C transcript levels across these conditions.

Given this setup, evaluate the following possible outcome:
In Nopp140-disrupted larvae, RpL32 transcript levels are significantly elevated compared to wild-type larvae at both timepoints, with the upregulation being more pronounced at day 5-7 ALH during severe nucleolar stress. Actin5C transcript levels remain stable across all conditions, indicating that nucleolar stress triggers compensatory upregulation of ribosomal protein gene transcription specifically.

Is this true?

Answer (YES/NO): NO